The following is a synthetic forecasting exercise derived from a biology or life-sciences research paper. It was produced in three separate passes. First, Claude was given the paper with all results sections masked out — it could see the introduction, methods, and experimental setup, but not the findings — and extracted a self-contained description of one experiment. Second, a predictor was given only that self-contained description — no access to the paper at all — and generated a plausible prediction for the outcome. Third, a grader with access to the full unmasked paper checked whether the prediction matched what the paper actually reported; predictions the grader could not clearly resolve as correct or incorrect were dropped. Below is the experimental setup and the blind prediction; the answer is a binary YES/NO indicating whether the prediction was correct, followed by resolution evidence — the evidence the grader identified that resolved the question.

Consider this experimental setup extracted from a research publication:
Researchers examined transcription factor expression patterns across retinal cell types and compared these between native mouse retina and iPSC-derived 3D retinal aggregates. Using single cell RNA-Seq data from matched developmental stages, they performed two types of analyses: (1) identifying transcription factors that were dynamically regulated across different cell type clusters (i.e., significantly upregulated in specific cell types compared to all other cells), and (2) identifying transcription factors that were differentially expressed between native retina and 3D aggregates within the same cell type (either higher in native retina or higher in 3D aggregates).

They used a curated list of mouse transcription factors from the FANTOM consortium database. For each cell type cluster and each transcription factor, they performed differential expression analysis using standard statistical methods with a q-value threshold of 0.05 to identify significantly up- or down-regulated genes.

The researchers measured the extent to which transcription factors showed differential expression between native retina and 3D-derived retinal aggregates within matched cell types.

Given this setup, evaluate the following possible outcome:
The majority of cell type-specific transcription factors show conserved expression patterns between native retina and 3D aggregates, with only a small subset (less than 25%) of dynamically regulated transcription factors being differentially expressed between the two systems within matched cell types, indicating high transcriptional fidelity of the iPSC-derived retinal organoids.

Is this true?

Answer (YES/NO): NO